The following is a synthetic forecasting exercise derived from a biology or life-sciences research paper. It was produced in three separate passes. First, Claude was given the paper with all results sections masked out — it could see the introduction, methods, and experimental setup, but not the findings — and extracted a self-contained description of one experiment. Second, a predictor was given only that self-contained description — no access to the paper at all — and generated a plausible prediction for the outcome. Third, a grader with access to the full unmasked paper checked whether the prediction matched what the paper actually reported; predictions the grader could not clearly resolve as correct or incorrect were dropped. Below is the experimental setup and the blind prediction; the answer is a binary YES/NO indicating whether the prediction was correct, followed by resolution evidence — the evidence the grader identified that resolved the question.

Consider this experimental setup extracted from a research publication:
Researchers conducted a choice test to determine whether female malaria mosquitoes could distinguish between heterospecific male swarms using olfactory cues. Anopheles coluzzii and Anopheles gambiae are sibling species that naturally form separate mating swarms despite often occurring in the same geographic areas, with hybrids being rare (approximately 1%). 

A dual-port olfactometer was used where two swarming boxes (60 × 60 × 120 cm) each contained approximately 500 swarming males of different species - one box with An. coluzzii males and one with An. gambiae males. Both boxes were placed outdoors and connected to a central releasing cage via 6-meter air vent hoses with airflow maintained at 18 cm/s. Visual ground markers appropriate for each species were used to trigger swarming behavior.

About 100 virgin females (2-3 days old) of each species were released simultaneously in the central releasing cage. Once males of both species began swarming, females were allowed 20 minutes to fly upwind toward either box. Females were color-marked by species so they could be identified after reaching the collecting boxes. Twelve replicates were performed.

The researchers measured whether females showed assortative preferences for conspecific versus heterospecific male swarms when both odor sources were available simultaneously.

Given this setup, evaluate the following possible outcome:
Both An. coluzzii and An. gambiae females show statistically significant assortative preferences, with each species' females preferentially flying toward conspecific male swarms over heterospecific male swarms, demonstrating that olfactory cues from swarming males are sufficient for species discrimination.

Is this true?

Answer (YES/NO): NO